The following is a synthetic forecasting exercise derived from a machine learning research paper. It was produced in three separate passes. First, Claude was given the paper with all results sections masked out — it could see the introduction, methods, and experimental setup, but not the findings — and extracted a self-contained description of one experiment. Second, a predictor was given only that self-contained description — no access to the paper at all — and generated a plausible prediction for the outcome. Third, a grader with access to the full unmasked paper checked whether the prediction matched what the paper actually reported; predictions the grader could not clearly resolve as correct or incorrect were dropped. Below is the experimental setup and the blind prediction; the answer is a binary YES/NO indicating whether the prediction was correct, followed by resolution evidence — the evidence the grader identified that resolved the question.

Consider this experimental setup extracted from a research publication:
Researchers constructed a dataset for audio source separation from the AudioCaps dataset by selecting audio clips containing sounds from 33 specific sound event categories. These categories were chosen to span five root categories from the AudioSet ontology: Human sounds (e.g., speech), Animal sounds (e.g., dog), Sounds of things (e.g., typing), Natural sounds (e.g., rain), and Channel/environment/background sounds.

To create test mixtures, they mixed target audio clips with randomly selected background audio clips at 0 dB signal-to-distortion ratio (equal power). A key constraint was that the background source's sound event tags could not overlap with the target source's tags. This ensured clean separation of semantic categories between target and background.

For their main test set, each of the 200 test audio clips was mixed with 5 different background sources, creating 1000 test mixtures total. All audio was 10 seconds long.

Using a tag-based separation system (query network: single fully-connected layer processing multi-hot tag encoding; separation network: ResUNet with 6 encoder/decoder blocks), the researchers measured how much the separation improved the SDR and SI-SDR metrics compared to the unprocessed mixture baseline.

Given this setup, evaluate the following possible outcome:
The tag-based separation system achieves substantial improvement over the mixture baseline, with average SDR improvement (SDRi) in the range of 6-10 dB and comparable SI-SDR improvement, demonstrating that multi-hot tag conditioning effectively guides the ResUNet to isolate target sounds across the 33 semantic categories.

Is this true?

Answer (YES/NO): NO